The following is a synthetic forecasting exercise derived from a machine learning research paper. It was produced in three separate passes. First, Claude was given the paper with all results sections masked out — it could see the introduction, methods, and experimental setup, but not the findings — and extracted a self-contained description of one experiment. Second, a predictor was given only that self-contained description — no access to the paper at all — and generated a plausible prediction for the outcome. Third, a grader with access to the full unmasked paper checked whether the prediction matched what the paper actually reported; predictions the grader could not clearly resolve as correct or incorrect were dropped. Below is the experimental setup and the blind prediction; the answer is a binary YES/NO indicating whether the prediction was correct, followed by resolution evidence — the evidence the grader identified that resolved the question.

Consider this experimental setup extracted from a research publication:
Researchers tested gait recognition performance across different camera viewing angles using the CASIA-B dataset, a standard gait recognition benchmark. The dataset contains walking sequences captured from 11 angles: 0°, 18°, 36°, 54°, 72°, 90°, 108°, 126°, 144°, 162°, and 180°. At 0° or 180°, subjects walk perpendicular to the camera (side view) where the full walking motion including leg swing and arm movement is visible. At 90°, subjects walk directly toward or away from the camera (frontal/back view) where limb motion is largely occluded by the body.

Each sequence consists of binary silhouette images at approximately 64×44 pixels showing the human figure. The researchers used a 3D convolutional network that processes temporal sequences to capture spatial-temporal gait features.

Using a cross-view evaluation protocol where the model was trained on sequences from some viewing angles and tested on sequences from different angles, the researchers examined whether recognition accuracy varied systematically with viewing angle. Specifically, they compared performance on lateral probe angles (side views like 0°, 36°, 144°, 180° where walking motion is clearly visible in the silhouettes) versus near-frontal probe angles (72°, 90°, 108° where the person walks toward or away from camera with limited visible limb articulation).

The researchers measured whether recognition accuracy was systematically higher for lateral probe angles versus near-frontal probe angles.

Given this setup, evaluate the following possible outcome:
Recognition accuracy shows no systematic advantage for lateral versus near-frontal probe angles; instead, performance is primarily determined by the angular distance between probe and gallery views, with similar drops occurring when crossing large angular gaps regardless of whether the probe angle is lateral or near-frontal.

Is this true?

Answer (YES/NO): NO